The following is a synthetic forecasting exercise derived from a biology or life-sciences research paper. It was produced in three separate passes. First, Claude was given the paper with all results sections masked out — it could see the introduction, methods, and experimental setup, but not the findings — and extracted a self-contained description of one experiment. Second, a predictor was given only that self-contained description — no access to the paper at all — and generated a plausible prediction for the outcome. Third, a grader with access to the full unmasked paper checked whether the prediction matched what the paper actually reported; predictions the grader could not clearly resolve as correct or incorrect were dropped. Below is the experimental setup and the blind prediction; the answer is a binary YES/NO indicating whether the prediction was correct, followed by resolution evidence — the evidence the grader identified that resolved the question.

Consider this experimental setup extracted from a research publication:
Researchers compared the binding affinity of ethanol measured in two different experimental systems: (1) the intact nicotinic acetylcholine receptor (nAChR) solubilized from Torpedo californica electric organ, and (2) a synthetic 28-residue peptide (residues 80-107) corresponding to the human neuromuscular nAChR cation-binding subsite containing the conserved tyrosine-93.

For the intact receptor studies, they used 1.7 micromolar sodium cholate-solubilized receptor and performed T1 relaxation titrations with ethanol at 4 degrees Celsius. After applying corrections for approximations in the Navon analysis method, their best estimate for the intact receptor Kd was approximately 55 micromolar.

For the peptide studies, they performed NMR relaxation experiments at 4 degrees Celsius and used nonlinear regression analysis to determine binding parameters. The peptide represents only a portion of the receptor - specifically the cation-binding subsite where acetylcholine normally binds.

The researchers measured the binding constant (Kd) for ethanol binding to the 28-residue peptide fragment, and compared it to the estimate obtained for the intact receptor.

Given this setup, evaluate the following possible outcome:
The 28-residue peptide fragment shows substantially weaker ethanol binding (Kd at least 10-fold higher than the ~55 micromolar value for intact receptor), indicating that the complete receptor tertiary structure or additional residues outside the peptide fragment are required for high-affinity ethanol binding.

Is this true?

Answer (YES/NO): NO